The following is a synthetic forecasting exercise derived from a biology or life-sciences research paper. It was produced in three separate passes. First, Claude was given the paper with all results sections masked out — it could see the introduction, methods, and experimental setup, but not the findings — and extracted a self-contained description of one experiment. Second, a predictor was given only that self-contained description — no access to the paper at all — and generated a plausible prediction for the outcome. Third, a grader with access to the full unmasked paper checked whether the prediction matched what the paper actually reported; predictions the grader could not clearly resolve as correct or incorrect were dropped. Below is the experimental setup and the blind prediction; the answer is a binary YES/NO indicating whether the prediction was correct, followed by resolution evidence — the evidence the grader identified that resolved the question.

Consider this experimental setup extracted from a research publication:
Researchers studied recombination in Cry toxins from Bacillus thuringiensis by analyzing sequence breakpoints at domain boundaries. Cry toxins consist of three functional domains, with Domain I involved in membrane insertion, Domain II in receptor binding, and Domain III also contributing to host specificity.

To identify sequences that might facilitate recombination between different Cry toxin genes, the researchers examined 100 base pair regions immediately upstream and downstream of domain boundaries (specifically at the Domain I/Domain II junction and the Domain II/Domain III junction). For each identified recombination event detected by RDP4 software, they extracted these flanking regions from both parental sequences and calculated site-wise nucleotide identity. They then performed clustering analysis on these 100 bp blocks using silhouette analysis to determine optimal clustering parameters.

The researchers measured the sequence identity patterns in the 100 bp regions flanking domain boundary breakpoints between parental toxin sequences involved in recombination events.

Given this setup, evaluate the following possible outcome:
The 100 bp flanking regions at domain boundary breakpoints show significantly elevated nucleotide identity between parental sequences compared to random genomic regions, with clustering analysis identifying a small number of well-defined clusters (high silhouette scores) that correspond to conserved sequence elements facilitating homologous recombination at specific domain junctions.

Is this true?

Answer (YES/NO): NO